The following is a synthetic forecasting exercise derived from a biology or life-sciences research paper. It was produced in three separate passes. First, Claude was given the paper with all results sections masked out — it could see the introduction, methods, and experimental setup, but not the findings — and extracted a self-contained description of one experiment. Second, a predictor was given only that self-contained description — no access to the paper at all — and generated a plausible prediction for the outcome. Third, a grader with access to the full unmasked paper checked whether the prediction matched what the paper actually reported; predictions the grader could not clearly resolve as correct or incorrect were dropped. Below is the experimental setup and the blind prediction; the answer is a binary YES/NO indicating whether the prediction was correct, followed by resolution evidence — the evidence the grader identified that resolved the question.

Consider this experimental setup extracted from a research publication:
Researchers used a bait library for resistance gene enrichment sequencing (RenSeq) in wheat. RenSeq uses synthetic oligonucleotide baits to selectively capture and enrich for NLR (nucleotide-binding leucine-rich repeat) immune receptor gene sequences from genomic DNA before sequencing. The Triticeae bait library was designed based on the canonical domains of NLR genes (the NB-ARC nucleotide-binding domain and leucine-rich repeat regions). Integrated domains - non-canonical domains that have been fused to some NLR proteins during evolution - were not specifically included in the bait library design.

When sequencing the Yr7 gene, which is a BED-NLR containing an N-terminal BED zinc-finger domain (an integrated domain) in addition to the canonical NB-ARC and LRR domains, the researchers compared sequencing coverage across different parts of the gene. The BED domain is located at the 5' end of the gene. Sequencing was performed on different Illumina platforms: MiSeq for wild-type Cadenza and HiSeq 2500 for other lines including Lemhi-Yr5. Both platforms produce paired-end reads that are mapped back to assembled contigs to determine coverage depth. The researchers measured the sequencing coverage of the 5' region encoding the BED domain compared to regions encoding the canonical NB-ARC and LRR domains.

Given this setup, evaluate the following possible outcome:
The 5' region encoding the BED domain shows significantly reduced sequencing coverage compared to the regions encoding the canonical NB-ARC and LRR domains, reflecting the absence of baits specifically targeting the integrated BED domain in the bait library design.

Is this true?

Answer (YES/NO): YES